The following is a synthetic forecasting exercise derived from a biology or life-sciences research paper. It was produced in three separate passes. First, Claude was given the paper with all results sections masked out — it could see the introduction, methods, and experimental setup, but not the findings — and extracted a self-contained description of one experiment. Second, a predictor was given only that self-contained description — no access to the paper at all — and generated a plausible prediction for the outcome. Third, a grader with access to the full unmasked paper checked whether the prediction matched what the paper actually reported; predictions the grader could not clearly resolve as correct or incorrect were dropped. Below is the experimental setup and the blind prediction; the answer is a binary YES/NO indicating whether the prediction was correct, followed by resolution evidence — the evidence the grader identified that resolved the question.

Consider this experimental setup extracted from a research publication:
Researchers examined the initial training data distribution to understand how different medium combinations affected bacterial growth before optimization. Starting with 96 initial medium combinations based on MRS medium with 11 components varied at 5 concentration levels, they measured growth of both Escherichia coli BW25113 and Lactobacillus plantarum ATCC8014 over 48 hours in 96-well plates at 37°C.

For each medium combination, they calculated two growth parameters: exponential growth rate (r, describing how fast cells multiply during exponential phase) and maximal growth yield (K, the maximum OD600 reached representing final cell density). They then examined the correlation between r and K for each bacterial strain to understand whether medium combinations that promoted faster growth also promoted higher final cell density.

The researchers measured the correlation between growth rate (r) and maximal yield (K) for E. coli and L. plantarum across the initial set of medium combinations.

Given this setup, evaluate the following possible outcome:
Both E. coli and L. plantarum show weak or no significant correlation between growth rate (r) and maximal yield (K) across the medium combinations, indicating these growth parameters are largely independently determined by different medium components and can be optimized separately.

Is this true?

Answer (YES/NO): NO